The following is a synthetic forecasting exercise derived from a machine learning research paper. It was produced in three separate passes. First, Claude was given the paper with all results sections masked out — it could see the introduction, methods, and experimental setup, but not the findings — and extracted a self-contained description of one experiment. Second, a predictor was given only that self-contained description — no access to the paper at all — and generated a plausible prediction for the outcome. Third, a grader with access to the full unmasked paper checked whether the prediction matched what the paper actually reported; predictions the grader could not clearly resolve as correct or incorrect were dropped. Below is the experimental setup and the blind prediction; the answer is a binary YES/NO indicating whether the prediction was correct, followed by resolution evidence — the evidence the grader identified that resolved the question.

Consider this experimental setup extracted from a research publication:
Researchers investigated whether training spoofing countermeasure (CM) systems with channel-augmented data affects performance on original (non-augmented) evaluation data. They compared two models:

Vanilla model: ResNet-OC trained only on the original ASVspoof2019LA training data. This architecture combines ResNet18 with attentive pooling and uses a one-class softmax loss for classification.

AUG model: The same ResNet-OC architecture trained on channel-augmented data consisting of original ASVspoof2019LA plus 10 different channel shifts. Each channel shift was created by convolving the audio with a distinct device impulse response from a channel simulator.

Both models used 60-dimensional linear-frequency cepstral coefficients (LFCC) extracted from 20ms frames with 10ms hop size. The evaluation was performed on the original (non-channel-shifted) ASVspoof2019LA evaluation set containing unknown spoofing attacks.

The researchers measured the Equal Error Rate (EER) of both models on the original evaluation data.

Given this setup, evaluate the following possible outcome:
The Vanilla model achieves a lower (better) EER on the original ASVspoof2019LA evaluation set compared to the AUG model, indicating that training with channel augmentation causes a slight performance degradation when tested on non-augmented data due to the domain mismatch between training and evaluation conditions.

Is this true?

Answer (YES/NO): YES